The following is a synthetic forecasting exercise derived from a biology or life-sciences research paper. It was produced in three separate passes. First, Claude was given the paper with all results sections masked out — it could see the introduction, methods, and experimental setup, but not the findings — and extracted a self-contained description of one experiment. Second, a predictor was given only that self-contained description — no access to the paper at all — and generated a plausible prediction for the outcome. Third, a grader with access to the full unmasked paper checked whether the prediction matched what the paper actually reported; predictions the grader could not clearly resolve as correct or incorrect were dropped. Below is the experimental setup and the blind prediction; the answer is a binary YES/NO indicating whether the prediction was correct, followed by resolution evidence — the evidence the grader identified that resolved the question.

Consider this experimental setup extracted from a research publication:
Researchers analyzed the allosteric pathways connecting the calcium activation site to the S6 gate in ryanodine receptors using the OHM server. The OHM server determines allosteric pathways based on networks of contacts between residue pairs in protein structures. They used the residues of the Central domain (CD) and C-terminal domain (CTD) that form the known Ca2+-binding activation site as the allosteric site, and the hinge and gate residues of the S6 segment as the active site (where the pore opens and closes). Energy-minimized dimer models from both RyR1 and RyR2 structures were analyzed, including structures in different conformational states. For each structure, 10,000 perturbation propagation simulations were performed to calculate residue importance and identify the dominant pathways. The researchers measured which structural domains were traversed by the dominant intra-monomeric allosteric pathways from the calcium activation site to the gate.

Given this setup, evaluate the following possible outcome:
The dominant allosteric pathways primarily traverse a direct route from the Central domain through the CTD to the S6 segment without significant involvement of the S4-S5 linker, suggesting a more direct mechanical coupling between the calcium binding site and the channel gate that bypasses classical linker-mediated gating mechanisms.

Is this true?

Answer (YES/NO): NO